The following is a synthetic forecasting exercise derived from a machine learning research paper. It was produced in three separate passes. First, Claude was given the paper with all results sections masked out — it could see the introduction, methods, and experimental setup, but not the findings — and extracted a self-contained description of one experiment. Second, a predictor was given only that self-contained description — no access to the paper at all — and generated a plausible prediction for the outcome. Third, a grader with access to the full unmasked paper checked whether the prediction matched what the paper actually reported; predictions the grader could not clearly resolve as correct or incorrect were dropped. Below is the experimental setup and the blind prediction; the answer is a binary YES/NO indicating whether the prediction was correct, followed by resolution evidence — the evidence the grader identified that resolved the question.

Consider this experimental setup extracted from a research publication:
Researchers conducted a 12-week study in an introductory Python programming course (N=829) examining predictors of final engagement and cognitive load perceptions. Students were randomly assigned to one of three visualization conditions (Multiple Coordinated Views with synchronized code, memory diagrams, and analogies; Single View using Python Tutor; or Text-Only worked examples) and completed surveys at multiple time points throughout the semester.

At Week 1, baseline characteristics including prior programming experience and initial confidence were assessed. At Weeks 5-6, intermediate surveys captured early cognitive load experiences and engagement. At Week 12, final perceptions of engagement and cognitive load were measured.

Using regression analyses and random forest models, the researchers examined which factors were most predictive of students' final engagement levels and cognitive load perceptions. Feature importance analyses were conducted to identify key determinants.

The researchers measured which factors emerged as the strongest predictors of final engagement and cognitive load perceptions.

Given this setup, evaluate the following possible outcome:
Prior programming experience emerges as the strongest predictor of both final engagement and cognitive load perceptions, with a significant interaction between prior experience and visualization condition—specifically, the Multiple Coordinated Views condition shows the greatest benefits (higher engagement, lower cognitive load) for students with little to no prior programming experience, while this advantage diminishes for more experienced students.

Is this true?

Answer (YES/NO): NO